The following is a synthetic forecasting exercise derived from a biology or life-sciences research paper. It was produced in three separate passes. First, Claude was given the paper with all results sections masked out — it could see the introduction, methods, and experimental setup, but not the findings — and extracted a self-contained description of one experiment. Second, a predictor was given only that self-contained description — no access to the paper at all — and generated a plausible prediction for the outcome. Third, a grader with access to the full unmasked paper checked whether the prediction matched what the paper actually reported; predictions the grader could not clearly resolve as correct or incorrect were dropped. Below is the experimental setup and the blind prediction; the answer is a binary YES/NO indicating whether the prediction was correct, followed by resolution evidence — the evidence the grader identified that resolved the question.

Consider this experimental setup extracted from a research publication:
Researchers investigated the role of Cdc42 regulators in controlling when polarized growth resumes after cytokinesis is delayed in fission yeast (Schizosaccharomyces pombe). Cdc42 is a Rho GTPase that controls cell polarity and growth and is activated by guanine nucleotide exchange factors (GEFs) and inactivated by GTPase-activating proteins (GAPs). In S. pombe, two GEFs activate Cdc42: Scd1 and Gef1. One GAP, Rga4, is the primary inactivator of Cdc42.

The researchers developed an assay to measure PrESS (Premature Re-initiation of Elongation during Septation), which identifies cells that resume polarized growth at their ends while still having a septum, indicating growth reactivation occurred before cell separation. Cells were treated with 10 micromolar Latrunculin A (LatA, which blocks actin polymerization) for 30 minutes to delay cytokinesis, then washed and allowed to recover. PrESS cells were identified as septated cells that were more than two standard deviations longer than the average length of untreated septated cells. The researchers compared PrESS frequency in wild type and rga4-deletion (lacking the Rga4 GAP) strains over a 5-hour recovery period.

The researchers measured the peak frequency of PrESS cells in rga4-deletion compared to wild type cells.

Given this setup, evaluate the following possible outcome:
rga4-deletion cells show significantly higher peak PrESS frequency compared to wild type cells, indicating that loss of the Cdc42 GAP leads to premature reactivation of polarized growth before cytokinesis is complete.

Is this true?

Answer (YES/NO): YES